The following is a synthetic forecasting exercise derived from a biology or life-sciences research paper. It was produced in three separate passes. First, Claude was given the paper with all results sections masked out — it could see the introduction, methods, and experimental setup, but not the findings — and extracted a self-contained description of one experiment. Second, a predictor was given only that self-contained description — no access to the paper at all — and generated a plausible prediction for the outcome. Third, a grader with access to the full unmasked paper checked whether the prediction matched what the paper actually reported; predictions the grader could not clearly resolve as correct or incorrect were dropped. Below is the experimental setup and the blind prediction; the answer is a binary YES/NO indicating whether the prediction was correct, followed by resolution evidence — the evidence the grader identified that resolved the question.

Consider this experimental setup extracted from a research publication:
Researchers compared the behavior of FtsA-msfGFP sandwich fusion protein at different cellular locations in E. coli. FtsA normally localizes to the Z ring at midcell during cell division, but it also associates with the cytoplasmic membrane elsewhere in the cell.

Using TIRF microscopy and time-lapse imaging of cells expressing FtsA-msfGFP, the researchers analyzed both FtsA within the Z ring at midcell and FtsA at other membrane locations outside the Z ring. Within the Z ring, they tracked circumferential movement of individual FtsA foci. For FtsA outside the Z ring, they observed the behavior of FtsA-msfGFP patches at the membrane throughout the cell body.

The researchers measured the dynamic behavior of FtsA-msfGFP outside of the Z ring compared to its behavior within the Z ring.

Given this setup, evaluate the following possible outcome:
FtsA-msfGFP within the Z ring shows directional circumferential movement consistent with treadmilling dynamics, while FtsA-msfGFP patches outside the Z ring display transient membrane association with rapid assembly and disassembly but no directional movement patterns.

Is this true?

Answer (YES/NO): NO